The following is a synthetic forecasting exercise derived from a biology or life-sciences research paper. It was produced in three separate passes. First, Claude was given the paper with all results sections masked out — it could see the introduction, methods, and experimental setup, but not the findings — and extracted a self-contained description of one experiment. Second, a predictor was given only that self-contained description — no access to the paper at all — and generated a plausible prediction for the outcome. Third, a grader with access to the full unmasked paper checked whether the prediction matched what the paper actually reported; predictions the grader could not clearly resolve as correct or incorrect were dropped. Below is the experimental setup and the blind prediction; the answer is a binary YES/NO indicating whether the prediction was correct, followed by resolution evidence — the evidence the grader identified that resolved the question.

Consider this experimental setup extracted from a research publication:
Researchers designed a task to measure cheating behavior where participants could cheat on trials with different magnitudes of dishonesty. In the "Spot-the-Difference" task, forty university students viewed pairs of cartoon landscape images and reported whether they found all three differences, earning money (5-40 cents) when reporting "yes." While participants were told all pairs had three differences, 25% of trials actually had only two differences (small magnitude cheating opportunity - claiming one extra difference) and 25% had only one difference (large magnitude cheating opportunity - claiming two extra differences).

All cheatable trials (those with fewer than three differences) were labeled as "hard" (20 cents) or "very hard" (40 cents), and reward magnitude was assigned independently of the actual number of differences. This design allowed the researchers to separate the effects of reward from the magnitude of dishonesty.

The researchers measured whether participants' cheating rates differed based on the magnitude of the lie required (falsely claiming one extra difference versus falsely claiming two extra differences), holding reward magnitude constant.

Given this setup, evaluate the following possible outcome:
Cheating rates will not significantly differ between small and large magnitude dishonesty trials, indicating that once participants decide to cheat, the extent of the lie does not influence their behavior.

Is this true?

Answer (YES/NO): NO